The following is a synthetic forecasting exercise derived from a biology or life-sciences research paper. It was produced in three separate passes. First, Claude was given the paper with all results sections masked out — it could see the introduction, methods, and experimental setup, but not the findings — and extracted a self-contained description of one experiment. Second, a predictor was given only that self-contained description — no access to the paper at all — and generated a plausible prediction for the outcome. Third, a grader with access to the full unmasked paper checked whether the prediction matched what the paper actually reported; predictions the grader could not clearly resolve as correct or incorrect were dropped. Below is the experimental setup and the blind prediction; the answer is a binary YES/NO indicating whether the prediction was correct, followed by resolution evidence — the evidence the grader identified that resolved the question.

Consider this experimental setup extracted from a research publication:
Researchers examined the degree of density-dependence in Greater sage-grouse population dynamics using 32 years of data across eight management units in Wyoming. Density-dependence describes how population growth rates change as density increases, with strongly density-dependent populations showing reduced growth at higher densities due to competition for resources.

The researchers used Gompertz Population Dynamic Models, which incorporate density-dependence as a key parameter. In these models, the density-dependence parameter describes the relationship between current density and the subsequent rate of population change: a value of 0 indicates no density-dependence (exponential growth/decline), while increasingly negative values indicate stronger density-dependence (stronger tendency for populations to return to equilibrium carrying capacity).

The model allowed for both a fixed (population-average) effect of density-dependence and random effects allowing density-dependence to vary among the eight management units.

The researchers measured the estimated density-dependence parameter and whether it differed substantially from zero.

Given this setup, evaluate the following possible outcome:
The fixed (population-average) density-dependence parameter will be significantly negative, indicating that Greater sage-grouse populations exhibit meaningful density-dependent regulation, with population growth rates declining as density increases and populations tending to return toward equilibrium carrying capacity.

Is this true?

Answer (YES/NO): NO